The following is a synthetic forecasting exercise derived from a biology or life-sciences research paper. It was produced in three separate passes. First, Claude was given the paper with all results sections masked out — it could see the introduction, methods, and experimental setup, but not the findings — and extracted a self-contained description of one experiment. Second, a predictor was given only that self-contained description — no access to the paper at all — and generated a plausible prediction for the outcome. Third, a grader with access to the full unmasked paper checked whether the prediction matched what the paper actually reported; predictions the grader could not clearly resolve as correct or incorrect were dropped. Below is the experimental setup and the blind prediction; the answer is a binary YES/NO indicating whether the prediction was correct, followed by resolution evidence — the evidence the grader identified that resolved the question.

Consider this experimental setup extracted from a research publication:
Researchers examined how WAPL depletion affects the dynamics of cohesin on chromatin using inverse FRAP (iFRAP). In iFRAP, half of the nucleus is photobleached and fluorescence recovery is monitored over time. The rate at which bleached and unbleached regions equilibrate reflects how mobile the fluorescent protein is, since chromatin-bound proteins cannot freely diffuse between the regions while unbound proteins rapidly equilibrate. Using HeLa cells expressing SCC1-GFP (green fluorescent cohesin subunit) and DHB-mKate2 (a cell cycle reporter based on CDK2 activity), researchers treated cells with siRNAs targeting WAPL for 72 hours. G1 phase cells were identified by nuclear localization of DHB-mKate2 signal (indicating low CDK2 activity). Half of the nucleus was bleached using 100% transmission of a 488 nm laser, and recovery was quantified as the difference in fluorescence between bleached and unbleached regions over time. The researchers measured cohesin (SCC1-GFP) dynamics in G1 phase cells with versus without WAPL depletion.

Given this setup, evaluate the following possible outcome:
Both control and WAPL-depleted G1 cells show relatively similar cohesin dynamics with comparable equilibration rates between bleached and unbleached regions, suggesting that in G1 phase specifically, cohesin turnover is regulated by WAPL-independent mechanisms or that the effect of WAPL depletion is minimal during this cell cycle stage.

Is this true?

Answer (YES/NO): NO